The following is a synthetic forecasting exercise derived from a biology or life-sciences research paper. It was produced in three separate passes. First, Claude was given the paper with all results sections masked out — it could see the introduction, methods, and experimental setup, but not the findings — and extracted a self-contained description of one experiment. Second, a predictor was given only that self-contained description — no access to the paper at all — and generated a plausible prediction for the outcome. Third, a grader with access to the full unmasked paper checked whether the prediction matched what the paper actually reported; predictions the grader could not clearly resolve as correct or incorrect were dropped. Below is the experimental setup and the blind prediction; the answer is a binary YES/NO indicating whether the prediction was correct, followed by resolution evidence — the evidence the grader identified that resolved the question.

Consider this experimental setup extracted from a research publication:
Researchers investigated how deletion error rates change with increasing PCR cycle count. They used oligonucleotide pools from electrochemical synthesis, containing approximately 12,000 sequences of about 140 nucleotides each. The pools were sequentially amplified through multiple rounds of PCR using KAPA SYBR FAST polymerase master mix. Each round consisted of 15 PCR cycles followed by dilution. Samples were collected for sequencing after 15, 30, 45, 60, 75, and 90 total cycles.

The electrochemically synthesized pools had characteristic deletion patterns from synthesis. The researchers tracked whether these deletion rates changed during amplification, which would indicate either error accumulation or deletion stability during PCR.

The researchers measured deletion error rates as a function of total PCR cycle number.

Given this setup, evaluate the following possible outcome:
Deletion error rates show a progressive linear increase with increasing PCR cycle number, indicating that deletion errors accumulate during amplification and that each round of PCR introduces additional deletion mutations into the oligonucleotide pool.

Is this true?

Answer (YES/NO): NO